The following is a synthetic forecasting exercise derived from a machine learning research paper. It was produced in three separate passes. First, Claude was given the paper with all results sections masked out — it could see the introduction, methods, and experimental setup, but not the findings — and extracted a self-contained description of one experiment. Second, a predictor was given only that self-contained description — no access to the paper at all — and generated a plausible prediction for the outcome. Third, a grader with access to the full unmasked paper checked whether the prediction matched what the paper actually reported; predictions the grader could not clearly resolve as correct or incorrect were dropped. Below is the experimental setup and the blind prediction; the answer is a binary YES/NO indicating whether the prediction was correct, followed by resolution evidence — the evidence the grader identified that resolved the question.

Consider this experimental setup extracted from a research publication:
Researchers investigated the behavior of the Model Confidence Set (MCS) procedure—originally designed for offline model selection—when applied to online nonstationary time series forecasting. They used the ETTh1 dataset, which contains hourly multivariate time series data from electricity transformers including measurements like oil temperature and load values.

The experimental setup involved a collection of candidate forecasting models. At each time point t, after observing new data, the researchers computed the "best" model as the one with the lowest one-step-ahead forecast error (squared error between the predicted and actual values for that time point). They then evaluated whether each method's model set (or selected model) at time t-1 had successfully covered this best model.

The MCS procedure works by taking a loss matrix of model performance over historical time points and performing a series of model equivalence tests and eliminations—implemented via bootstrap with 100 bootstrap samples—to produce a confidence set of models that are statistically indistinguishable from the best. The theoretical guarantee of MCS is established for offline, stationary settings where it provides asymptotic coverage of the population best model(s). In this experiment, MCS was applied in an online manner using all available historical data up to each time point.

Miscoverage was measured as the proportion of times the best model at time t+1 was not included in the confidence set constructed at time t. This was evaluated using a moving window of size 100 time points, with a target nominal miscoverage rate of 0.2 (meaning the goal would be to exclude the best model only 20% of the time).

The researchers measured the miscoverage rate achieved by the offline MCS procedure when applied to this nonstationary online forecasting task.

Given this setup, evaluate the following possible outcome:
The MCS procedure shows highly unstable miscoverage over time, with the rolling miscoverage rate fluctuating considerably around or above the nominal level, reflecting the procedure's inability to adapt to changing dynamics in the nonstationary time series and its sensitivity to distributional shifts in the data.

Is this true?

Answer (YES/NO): NO